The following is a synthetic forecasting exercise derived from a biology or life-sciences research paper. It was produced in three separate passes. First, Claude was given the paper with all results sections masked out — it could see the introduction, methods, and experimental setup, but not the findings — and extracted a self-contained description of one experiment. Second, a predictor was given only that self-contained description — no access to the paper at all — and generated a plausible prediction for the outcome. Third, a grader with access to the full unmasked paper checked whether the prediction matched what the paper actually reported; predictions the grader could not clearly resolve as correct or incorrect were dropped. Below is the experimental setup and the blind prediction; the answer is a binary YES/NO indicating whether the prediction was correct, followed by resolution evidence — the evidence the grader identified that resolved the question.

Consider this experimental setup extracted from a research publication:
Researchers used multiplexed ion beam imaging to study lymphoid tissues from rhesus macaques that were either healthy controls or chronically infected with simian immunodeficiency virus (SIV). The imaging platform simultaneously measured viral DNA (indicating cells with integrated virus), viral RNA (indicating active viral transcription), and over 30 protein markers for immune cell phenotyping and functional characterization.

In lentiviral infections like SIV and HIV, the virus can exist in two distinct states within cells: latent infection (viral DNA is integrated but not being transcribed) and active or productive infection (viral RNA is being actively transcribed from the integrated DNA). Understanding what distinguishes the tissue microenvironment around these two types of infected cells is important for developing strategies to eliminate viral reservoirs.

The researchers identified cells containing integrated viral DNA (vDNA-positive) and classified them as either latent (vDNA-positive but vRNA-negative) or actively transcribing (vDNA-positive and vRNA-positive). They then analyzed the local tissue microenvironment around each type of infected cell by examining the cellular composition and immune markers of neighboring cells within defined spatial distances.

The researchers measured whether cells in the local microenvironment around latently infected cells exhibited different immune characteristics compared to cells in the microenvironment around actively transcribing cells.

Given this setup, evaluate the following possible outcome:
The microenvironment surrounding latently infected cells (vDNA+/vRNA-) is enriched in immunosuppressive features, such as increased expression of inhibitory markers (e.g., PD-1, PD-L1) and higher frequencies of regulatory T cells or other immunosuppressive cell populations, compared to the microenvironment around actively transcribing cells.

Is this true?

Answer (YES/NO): NO